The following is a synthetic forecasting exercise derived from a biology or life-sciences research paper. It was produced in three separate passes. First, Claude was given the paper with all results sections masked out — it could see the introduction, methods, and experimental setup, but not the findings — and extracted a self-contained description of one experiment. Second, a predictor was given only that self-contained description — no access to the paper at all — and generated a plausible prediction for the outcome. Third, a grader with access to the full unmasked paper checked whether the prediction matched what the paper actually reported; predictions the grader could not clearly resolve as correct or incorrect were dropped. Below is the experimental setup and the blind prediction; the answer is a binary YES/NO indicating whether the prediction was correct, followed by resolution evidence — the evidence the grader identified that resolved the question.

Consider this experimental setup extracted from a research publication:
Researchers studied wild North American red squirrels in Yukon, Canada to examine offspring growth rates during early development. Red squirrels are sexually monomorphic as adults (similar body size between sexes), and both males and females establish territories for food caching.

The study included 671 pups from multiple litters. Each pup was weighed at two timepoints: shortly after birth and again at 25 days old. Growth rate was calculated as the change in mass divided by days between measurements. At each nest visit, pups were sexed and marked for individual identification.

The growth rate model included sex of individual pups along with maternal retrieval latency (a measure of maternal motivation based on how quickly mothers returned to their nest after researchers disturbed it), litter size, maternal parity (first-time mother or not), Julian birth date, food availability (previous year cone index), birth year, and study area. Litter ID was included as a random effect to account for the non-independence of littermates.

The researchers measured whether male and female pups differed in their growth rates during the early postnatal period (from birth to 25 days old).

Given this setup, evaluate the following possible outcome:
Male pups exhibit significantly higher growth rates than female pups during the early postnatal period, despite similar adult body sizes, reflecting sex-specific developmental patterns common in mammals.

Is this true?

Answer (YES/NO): NO